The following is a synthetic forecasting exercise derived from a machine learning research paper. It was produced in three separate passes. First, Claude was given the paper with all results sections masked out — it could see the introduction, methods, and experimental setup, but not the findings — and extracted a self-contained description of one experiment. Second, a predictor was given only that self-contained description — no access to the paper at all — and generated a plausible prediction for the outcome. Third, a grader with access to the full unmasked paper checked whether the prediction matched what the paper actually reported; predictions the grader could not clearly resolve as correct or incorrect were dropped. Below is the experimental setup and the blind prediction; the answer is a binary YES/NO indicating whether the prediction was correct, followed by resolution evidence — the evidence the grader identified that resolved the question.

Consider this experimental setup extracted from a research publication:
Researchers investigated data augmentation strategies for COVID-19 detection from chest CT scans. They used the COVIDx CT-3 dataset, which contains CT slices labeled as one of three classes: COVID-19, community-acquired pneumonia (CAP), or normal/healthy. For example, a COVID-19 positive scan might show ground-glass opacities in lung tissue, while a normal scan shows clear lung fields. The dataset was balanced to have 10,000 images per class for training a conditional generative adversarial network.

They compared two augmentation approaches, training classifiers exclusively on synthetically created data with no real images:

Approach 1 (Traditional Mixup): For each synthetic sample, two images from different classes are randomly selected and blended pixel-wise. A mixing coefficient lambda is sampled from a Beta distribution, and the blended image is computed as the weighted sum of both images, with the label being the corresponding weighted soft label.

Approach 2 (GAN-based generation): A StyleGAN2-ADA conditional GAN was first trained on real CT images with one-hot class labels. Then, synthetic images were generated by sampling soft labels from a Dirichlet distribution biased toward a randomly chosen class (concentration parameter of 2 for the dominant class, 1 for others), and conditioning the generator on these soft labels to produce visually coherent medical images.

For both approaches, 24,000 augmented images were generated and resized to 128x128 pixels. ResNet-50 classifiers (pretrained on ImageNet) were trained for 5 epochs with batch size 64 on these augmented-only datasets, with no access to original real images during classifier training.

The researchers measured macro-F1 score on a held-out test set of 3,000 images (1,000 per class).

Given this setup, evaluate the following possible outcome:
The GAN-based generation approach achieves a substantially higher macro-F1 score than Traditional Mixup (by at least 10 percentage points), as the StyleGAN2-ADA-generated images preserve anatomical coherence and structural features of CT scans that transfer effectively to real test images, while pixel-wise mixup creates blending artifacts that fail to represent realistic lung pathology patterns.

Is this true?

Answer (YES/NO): NO